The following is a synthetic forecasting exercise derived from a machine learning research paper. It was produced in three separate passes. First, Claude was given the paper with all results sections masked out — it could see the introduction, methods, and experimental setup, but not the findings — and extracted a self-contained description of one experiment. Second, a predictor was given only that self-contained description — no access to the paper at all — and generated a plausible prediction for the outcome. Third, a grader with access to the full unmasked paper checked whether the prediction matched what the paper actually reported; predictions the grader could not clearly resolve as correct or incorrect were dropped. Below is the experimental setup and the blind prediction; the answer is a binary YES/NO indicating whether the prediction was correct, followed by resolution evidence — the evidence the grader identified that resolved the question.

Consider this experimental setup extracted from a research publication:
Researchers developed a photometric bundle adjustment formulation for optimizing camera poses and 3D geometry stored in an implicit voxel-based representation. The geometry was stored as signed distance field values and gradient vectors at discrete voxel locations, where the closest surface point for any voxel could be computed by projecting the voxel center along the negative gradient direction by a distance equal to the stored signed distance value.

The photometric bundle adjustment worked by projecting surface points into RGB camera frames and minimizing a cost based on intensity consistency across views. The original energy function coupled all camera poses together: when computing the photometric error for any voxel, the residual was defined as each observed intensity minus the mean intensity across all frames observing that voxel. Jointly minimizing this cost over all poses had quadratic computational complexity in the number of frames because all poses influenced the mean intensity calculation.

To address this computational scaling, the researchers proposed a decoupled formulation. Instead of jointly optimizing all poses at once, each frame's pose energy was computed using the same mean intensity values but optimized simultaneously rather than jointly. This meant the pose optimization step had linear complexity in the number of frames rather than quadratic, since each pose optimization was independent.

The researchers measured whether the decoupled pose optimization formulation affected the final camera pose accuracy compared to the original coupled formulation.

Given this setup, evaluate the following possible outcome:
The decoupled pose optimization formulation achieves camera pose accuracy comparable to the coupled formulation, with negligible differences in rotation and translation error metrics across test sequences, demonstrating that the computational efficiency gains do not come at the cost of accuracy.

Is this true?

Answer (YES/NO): NO